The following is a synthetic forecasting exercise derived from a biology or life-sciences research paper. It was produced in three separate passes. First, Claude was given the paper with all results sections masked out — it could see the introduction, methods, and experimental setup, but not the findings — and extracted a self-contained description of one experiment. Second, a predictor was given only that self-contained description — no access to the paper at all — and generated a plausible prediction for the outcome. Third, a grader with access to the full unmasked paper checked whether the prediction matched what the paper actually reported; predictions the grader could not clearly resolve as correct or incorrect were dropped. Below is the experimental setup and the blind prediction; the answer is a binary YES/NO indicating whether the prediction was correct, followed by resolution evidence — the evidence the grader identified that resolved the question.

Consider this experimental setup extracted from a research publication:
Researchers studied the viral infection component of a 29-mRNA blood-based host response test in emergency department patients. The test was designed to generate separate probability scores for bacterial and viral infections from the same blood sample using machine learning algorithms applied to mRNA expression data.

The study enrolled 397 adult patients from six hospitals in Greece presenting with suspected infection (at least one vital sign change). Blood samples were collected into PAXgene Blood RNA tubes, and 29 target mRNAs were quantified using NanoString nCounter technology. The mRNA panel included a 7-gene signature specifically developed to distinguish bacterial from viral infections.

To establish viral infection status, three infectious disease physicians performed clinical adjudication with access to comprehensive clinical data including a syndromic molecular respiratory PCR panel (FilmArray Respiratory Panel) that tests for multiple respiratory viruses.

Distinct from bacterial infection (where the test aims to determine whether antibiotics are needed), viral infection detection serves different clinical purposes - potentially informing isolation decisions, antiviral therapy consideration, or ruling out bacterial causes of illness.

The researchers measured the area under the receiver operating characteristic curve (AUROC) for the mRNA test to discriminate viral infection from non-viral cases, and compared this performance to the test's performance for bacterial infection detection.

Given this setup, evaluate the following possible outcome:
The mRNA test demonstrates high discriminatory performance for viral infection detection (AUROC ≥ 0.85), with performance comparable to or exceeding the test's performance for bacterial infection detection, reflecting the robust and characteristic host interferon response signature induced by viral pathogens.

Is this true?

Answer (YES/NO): YES